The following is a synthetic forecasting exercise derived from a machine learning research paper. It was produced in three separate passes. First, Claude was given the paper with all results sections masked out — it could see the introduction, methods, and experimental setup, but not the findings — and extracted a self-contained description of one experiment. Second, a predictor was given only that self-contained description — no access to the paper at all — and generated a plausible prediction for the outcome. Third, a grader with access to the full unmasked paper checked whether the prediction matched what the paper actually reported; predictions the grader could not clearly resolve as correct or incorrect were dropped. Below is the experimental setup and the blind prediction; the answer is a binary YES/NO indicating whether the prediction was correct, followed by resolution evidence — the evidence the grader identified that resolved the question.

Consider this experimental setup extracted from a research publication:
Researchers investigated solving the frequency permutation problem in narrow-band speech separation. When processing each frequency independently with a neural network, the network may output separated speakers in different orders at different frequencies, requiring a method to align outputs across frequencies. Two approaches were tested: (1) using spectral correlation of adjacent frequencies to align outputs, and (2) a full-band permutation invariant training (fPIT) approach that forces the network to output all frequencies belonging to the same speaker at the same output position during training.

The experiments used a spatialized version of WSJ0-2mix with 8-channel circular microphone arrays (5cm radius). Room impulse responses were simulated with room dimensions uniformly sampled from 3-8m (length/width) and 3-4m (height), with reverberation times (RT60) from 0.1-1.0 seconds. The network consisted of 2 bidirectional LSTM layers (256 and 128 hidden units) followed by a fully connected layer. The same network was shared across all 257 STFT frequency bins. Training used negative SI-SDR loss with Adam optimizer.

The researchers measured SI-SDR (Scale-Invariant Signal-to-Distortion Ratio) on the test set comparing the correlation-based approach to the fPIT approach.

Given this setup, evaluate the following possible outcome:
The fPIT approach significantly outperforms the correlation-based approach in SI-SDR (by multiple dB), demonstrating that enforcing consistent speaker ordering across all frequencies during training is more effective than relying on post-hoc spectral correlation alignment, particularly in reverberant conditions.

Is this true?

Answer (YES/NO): NO